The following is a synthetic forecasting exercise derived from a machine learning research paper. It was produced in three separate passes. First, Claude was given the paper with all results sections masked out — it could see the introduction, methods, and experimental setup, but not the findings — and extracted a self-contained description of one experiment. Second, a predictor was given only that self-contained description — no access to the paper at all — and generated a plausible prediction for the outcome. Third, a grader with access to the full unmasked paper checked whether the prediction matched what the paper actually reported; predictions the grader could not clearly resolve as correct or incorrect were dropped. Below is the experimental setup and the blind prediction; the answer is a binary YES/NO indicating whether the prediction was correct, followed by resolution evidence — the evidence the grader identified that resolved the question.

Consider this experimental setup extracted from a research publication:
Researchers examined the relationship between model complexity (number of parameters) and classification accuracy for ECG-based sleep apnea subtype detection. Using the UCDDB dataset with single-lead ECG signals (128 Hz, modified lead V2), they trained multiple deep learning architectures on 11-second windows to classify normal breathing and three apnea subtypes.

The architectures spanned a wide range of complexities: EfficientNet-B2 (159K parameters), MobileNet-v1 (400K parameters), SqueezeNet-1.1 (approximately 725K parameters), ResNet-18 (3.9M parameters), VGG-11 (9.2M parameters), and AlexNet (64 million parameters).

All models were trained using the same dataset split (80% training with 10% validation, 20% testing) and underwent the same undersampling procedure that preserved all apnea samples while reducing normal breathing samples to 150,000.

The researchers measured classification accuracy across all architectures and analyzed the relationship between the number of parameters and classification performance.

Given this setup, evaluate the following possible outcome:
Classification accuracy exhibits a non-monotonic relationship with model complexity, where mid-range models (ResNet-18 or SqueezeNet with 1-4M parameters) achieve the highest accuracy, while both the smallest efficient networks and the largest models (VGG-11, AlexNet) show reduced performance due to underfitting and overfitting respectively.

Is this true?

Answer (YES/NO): NO